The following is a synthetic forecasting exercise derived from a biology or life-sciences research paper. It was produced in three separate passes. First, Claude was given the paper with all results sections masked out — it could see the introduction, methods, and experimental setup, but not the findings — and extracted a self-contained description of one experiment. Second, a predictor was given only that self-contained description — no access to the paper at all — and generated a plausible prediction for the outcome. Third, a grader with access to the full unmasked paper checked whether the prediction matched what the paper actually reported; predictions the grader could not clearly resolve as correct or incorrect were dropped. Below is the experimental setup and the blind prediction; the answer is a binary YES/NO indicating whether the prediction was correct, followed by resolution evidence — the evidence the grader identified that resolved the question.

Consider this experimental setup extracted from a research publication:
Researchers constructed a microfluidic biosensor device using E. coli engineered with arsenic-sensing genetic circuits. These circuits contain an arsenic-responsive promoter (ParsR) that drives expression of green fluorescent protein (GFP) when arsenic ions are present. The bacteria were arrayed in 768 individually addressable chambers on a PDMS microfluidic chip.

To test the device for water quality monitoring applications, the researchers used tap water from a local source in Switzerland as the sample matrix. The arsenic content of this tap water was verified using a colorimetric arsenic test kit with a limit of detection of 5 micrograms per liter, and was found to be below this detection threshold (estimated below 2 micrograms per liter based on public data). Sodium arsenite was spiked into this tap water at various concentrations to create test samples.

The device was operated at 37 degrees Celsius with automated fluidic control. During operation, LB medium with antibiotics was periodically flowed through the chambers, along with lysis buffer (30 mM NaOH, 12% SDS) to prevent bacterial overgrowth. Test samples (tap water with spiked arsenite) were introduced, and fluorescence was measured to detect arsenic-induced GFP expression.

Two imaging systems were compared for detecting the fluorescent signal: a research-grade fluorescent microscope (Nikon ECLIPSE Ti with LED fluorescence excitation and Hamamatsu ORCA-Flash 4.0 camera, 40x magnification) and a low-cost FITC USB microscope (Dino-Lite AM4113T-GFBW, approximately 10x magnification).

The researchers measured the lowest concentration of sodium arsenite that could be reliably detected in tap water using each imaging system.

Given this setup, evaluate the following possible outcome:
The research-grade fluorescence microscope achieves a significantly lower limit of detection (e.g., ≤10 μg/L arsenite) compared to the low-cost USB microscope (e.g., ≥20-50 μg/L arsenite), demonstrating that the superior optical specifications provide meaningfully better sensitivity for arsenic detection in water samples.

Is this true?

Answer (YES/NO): YES